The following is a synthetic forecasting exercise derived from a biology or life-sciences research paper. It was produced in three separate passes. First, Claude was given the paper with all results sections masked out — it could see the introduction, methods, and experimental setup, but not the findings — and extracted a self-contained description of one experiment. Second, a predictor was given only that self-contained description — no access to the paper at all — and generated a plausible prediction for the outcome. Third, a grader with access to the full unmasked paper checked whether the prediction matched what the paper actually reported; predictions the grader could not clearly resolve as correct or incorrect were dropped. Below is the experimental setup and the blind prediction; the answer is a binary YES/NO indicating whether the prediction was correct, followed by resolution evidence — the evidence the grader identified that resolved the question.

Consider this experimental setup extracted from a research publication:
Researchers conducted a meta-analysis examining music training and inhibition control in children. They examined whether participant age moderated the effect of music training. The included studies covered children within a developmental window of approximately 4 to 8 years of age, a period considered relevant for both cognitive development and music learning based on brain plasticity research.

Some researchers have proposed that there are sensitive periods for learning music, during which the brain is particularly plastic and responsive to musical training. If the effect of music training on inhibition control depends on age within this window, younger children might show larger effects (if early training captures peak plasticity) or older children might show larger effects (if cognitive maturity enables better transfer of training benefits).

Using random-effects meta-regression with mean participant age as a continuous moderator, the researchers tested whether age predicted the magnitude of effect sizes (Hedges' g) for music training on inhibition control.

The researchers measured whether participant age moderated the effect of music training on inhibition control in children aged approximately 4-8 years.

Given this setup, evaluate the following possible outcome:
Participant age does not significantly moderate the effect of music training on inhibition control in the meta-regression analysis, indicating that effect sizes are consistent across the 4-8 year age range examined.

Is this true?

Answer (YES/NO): YES